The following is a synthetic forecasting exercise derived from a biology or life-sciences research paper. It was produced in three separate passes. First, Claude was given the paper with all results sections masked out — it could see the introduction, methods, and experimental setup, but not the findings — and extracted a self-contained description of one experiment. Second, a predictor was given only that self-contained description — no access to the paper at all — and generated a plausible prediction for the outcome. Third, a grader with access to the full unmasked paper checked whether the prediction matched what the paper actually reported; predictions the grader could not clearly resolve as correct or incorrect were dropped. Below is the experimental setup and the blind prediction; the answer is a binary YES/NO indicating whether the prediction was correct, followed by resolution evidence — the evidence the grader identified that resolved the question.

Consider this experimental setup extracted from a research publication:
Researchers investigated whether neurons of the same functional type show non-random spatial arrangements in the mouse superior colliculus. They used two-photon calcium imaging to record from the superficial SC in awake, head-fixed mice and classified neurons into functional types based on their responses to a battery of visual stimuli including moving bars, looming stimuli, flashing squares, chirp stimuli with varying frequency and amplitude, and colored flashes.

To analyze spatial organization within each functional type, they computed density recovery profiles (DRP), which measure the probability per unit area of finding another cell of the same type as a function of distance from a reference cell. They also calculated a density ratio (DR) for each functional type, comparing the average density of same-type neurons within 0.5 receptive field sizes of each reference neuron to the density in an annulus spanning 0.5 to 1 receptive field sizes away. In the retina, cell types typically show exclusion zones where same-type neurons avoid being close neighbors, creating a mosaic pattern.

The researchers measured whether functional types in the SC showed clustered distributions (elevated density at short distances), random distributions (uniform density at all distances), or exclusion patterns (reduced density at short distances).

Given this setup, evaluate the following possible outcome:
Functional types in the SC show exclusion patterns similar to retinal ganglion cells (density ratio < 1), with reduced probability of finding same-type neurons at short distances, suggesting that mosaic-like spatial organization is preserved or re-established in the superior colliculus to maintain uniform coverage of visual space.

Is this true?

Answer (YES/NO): NO